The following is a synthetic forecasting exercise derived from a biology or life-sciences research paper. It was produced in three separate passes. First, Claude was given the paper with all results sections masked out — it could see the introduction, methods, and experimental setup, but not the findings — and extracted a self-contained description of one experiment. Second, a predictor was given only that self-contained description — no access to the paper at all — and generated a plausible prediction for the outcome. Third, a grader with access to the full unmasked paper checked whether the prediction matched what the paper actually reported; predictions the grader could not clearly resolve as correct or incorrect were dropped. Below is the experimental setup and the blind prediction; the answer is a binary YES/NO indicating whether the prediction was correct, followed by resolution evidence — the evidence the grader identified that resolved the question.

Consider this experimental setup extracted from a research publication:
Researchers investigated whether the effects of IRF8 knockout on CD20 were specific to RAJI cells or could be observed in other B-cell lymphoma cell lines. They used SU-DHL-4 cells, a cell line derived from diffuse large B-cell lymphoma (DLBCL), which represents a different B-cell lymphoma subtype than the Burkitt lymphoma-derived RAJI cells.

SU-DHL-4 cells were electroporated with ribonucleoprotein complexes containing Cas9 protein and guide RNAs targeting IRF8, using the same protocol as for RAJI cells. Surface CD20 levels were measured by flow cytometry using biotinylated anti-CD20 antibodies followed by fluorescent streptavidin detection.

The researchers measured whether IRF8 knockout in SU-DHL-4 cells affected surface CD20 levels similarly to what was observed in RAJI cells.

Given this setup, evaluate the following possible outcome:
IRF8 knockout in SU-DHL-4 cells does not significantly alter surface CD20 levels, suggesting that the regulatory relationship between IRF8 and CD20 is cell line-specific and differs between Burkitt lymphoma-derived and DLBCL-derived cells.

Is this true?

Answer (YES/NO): NO